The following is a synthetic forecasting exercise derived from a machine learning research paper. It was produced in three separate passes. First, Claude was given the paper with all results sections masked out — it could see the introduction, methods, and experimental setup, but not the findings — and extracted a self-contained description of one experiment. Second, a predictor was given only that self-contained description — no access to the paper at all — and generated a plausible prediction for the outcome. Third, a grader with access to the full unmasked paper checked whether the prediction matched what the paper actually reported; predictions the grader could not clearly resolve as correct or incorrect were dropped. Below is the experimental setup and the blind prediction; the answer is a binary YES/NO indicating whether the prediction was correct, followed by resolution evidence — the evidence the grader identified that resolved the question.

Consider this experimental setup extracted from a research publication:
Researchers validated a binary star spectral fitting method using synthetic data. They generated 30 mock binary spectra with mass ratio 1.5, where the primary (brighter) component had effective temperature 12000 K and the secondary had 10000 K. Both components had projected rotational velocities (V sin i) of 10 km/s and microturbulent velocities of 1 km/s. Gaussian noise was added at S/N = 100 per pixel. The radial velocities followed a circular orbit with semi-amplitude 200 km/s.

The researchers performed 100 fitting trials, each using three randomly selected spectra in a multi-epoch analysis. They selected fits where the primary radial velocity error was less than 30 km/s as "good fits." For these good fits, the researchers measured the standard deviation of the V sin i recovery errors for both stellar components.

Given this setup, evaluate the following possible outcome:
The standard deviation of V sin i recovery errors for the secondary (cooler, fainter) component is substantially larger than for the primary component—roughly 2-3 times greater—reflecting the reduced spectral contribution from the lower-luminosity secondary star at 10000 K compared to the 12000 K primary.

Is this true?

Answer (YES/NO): NO